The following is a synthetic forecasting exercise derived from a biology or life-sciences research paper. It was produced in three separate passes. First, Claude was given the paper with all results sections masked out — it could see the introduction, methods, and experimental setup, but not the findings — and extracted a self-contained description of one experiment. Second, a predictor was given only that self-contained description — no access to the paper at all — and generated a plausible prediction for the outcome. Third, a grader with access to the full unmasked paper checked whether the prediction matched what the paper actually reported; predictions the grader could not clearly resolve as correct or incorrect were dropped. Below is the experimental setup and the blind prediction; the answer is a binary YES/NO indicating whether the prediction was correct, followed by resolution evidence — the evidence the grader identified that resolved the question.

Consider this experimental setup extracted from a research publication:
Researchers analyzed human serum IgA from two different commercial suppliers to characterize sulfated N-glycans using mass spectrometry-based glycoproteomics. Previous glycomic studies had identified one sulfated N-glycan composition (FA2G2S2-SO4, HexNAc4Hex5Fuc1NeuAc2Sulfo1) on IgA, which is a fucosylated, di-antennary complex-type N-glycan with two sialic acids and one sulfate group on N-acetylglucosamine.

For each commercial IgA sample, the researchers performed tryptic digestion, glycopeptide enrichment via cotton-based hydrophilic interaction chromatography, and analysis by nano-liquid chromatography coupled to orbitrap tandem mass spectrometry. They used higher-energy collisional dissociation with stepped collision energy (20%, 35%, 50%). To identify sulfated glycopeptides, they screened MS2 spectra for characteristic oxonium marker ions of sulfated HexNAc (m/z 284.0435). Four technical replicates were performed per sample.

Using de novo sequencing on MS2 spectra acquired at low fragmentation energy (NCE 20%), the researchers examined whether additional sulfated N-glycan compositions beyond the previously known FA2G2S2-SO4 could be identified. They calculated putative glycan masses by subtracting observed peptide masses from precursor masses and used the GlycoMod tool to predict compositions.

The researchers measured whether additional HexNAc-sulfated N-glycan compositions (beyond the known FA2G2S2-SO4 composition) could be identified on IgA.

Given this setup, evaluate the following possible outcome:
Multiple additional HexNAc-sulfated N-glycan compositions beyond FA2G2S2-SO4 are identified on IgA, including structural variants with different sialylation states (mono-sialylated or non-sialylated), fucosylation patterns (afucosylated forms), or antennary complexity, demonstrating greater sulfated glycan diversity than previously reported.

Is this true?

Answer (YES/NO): YES